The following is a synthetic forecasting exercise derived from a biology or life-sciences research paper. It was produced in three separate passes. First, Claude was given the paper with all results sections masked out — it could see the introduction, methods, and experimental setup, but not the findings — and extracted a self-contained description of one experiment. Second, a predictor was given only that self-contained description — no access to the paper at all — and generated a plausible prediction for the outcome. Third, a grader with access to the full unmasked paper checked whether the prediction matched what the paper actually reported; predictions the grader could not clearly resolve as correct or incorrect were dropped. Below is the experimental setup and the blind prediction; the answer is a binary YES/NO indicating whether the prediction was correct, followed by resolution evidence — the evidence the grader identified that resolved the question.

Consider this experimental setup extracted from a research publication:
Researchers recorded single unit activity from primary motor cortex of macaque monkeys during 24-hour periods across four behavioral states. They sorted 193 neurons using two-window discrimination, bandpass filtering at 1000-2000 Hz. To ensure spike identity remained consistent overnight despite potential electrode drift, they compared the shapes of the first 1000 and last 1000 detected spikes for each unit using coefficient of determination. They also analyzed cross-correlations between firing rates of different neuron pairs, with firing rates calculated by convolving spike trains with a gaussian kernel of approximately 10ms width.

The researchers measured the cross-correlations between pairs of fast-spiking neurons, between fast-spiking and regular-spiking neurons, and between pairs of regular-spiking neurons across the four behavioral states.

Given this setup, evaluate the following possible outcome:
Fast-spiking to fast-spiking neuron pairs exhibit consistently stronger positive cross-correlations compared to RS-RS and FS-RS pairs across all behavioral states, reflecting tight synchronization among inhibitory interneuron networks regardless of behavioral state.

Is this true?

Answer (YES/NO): YES